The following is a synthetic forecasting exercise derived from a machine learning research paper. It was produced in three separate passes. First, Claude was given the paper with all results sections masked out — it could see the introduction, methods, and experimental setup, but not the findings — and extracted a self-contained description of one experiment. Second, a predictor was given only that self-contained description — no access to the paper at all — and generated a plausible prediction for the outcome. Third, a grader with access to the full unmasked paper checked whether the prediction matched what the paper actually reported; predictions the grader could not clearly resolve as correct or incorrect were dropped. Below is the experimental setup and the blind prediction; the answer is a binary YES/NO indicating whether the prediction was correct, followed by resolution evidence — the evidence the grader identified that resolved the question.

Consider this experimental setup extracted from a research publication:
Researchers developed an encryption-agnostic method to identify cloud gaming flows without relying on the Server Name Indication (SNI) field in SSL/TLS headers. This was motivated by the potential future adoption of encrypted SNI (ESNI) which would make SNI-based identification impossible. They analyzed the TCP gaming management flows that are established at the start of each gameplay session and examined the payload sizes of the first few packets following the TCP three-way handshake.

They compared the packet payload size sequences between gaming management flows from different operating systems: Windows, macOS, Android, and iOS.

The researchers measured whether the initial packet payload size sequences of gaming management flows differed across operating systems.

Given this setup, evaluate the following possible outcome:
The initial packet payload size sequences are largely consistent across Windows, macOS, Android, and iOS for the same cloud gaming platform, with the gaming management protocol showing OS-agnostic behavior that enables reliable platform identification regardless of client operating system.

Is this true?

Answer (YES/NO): NO